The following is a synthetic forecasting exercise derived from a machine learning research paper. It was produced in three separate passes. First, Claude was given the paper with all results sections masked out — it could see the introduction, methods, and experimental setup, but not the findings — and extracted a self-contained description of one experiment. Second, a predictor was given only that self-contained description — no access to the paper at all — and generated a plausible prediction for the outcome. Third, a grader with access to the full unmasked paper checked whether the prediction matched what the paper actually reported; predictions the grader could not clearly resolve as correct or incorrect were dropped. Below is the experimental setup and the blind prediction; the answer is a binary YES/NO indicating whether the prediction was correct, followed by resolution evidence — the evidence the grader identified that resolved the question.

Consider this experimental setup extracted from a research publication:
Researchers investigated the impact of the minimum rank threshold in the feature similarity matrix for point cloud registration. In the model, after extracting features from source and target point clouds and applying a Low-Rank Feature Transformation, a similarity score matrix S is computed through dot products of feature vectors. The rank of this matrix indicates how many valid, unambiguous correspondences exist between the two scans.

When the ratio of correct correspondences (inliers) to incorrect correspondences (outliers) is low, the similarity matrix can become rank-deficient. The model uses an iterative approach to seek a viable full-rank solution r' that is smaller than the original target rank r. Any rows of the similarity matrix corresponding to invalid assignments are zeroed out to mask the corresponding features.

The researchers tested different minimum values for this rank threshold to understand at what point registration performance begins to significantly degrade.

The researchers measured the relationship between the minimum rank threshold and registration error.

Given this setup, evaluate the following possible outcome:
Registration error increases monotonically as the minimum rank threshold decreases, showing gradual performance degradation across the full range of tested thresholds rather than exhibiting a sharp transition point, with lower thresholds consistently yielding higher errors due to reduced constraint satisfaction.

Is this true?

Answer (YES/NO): NO